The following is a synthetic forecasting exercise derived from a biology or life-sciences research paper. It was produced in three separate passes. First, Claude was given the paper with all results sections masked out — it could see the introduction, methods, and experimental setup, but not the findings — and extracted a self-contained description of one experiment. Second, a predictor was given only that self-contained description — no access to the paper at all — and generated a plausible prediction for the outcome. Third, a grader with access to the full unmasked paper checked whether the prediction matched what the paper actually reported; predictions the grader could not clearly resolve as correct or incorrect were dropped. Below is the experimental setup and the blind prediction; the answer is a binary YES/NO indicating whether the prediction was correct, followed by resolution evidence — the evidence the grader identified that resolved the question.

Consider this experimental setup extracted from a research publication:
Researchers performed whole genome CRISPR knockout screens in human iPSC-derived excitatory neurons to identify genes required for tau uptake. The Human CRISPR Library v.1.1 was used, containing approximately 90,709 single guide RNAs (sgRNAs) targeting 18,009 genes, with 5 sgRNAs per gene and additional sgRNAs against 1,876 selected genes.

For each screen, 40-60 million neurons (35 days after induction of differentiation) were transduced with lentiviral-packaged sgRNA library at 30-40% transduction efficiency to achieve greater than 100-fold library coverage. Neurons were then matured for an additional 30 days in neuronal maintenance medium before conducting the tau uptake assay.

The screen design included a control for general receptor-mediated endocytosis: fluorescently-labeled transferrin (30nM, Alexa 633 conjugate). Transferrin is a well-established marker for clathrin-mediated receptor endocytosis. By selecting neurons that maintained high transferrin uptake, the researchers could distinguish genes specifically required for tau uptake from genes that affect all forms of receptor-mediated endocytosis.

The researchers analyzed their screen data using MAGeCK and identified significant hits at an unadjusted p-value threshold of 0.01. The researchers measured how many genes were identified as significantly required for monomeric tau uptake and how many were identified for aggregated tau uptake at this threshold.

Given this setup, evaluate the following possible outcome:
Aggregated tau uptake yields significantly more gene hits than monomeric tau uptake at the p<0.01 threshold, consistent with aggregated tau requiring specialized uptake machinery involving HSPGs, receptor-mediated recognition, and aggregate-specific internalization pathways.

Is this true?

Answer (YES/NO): NO